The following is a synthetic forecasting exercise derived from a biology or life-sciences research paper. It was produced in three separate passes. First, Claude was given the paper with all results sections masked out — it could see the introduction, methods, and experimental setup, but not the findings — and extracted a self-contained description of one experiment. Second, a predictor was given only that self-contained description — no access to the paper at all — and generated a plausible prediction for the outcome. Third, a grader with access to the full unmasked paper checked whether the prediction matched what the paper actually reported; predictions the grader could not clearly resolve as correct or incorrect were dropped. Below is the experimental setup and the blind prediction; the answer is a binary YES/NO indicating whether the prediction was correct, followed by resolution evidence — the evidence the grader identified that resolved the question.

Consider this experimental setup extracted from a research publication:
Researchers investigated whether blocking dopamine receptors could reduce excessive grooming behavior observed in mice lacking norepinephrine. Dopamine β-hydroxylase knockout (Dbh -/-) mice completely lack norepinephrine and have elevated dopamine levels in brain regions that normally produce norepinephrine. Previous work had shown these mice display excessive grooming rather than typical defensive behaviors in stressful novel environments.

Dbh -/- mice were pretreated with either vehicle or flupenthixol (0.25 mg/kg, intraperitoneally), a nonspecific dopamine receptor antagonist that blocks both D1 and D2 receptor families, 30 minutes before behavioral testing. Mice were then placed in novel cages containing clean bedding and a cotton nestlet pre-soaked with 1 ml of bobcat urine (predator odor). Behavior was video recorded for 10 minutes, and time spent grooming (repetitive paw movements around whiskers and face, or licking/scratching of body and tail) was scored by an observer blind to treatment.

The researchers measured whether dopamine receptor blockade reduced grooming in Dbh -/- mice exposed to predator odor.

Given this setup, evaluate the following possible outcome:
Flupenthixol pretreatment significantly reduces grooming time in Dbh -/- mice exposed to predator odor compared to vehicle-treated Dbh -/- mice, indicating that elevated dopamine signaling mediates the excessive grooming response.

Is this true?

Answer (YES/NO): YES